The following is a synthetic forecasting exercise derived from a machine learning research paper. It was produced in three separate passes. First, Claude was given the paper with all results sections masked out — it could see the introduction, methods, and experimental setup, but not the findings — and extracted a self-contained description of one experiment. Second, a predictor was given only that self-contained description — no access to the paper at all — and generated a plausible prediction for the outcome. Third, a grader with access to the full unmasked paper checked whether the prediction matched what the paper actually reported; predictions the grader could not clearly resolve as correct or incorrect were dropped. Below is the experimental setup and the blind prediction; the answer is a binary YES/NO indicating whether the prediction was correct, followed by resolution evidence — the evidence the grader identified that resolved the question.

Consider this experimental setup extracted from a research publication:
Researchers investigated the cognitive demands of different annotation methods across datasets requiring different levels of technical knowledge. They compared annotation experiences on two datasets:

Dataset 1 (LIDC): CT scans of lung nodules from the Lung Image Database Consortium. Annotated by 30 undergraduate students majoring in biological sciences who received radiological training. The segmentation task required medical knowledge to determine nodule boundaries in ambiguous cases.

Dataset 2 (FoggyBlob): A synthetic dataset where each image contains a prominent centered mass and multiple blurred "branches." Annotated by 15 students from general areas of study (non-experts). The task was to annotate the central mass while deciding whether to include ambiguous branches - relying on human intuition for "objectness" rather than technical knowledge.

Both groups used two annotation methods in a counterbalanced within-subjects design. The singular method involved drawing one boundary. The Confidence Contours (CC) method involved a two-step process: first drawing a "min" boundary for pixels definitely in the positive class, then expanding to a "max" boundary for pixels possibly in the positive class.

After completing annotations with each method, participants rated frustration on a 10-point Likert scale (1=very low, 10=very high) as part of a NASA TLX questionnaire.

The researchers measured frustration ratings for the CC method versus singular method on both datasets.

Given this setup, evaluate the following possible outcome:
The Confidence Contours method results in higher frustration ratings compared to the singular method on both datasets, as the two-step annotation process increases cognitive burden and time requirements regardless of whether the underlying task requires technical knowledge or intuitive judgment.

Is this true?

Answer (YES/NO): YES